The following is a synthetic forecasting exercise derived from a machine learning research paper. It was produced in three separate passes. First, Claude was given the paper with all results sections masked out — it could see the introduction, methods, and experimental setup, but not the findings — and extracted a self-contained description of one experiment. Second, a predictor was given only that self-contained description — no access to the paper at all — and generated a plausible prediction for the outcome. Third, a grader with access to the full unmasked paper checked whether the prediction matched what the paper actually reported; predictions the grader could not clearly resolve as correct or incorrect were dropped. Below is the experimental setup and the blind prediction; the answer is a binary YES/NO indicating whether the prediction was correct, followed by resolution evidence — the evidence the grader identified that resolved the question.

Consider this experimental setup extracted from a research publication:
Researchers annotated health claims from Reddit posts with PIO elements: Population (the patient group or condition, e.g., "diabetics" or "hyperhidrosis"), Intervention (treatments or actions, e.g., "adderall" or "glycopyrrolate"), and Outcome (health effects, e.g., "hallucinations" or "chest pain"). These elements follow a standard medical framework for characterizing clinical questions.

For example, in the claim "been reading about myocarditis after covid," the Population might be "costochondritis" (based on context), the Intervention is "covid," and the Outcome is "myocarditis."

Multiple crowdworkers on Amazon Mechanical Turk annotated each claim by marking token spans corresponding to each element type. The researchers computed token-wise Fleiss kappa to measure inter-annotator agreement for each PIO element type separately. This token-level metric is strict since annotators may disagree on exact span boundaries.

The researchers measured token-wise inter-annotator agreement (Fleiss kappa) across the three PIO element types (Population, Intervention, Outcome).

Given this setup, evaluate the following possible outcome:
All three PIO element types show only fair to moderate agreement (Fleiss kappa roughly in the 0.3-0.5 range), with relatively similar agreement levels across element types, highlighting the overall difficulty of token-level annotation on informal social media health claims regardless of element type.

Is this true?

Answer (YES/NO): NO